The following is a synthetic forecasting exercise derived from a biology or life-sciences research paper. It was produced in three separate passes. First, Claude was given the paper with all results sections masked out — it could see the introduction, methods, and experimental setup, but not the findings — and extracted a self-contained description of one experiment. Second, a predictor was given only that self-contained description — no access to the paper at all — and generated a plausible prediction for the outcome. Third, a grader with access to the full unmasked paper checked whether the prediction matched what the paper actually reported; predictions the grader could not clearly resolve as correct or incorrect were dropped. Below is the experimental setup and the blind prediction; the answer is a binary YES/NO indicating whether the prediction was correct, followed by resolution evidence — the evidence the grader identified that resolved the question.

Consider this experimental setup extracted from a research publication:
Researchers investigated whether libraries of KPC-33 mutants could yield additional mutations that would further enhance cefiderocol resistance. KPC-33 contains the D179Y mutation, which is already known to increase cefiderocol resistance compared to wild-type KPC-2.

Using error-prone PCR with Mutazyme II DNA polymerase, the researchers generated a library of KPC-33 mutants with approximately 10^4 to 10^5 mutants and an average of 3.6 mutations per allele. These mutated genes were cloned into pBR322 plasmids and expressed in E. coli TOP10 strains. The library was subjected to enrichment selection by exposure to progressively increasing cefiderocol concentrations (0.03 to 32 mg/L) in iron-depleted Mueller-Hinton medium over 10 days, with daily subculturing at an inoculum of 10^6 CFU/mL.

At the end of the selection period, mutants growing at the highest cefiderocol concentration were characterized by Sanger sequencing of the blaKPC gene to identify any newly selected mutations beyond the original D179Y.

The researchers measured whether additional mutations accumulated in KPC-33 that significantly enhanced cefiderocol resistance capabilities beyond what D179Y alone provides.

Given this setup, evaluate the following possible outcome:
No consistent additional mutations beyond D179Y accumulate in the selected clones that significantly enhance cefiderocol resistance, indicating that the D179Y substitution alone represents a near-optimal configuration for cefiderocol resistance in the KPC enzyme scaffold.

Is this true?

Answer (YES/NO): YES